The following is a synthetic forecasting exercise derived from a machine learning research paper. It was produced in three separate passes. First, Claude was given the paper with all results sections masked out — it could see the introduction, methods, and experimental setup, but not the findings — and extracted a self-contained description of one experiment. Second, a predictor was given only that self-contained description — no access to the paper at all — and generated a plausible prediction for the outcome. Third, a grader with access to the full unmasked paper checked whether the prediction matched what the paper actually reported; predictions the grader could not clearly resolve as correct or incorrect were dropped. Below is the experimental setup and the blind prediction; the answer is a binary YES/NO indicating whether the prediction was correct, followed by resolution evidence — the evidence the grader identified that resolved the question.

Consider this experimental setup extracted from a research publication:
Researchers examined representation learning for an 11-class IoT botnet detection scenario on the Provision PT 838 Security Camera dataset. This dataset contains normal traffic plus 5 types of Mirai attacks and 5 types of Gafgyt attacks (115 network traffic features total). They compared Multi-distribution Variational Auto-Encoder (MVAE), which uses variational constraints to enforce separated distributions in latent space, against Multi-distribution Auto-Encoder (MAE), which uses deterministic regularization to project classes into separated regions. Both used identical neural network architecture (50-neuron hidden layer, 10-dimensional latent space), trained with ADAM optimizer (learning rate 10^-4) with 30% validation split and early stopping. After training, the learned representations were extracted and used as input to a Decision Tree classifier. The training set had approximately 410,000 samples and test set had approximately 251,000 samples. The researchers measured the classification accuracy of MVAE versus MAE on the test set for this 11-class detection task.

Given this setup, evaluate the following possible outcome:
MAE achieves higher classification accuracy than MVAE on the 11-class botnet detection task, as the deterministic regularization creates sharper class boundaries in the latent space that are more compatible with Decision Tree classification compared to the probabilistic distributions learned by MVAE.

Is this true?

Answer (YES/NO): YES